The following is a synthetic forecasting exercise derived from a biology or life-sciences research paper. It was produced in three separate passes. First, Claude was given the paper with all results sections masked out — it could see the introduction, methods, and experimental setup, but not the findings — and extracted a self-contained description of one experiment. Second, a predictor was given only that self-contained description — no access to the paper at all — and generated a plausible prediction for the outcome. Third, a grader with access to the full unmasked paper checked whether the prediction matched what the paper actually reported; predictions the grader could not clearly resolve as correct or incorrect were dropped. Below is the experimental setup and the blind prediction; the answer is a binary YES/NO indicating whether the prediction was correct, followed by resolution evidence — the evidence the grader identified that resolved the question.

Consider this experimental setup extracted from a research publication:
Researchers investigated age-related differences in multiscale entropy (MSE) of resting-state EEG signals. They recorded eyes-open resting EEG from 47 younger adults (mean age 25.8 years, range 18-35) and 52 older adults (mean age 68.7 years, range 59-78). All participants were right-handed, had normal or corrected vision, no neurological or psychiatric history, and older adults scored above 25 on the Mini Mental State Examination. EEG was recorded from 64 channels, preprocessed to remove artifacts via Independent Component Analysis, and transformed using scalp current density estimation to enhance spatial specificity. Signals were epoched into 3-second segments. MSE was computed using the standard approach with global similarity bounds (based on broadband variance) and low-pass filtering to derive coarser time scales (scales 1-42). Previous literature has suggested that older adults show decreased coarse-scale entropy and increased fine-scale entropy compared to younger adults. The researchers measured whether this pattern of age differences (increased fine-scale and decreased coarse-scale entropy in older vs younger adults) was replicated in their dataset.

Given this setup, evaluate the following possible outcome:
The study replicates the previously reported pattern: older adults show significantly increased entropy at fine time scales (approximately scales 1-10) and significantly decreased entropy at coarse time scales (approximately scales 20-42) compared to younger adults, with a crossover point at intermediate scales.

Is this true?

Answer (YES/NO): YES